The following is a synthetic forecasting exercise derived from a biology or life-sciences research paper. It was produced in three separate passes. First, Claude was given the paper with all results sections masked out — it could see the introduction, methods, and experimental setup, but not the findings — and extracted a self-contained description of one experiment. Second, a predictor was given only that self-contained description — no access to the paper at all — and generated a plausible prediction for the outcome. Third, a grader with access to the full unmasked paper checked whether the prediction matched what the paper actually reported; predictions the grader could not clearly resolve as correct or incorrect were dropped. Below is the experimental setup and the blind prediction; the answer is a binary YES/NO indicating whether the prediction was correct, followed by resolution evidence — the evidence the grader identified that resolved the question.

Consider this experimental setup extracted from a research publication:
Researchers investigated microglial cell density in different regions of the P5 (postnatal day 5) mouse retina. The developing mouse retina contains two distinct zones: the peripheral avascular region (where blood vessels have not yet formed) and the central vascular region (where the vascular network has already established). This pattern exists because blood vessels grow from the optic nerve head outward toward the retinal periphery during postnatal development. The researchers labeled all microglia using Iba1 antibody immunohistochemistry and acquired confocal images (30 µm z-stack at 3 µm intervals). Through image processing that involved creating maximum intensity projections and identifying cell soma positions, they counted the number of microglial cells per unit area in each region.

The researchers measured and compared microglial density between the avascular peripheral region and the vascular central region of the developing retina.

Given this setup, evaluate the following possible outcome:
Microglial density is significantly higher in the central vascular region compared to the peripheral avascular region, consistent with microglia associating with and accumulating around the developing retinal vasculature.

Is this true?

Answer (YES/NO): YES